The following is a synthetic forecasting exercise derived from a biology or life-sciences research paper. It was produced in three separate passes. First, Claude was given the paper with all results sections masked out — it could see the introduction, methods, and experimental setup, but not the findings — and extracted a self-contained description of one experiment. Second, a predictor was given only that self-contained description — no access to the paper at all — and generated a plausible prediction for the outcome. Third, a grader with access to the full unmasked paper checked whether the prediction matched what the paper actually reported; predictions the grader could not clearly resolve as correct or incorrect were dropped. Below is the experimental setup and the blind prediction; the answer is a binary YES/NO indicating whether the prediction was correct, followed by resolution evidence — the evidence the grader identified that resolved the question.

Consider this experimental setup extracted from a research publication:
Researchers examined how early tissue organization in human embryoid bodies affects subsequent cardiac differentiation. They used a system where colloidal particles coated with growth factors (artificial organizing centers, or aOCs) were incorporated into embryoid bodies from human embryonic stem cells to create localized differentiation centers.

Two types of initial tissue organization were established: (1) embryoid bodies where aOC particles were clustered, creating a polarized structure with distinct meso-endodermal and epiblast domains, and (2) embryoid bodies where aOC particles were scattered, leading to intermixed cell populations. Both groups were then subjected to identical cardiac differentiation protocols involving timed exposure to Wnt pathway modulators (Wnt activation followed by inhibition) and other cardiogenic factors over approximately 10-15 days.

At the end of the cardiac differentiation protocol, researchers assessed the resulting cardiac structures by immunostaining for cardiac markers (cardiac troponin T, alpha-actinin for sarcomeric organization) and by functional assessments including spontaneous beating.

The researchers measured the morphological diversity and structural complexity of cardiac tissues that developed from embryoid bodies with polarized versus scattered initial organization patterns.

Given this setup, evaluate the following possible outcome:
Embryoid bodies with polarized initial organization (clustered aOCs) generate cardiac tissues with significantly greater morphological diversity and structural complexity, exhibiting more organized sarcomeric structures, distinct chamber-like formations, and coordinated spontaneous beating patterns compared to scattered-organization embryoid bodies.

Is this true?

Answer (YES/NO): YES